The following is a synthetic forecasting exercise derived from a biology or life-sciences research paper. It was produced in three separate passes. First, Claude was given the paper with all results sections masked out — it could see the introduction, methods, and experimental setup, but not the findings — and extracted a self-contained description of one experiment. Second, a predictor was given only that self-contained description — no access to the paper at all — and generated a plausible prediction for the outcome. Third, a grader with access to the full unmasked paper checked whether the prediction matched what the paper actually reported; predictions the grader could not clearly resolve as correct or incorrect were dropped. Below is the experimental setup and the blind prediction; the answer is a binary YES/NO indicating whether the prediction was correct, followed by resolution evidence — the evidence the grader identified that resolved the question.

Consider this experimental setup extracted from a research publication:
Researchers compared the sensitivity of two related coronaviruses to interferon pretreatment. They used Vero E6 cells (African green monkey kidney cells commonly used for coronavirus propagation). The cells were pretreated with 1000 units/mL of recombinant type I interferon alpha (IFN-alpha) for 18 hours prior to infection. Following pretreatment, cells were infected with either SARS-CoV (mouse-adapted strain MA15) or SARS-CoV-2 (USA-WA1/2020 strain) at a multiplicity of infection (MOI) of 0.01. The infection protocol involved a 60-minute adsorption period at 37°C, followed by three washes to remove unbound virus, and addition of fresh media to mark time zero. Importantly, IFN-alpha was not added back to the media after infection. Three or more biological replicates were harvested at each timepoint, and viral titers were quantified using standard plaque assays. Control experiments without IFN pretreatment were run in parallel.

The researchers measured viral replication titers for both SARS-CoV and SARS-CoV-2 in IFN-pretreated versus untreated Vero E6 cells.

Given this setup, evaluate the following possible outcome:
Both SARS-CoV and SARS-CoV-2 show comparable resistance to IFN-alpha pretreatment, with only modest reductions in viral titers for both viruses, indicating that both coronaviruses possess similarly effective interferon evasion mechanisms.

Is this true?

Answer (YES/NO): NO